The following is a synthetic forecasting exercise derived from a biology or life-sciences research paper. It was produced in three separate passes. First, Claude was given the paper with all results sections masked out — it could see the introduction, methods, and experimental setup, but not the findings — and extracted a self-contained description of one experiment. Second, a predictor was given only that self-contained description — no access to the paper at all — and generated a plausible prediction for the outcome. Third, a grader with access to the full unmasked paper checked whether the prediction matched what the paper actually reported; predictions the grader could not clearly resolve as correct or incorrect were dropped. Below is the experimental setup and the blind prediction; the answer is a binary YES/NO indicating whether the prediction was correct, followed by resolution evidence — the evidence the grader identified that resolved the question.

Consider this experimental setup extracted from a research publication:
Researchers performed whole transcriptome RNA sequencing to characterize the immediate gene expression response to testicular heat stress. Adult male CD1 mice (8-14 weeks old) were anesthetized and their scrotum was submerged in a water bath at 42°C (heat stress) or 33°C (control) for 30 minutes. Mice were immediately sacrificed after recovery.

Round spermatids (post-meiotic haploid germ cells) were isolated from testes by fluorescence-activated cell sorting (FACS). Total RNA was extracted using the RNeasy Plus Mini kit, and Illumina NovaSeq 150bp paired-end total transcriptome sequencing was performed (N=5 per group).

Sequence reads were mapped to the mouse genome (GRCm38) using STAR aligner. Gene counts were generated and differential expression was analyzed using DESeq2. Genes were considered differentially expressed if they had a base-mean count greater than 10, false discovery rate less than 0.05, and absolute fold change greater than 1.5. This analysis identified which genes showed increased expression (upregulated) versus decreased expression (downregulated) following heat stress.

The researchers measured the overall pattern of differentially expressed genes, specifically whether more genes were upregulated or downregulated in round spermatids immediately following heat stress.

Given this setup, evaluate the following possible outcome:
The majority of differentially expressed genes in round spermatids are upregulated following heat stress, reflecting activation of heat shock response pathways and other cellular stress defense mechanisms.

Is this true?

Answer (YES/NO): NO